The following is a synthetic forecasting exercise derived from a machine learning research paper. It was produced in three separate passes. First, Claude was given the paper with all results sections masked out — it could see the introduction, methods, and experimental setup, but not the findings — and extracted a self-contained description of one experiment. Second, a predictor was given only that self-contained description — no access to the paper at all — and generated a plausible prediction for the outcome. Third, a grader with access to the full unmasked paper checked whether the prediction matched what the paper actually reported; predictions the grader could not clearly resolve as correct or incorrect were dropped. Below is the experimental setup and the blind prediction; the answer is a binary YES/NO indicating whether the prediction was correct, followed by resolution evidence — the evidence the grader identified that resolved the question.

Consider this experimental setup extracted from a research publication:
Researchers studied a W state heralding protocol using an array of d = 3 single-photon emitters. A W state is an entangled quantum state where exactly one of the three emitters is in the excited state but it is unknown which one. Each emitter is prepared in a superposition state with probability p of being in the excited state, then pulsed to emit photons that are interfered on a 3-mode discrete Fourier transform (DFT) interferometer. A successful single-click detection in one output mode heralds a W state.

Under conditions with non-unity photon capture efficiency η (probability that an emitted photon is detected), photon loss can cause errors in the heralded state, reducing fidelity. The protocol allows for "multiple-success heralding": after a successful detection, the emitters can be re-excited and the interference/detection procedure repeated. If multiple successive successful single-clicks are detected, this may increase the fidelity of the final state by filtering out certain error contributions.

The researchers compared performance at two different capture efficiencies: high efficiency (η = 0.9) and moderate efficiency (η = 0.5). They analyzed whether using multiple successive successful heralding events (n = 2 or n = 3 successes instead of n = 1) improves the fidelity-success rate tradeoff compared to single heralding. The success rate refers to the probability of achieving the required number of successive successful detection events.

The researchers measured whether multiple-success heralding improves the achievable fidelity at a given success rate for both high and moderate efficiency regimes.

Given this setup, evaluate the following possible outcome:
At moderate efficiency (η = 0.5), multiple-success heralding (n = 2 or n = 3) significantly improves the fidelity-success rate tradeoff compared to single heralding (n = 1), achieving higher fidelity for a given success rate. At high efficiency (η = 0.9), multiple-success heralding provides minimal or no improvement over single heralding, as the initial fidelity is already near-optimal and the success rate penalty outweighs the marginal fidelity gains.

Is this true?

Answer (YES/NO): NO